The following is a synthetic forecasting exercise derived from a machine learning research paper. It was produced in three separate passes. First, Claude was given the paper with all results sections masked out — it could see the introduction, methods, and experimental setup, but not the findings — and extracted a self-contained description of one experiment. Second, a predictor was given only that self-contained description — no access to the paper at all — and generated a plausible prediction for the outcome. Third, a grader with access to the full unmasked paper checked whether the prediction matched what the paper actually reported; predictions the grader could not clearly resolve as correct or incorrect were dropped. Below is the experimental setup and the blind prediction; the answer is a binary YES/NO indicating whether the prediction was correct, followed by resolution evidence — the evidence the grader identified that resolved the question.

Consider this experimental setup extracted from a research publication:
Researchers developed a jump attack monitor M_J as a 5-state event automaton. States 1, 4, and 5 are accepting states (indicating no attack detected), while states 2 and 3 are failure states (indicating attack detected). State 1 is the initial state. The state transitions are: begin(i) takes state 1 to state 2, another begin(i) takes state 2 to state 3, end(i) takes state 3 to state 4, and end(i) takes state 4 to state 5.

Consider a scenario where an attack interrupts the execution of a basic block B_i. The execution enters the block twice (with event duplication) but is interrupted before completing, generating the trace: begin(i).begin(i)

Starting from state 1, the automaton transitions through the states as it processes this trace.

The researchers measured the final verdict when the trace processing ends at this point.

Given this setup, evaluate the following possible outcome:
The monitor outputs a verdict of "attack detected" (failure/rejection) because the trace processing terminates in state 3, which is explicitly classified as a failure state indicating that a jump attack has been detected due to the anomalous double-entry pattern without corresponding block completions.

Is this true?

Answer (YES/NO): YES